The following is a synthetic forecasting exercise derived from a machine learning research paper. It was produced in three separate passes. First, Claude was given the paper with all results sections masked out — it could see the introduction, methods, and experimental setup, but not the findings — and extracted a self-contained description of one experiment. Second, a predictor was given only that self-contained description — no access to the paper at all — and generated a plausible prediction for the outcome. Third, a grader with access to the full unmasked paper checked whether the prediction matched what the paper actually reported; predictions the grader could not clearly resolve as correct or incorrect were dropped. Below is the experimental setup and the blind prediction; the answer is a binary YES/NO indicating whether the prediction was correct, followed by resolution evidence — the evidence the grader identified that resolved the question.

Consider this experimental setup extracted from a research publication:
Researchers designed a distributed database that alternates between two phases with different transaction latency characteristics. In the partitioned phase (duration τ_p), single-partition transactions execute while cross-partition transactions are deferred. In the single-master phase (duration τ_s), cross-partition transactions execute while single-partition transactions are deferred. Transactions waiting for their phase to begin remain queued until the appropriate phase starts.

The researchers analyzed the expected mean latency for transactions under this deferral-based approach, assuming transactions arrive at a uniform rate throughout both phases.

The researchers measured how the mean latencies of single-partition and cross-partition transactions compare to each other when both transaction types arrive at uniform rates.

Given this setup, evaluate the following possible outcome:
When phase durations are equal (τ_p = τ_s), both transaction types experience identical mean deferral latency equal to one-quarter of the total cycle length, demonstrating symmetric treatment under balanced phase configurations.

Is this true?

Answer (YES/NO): NO